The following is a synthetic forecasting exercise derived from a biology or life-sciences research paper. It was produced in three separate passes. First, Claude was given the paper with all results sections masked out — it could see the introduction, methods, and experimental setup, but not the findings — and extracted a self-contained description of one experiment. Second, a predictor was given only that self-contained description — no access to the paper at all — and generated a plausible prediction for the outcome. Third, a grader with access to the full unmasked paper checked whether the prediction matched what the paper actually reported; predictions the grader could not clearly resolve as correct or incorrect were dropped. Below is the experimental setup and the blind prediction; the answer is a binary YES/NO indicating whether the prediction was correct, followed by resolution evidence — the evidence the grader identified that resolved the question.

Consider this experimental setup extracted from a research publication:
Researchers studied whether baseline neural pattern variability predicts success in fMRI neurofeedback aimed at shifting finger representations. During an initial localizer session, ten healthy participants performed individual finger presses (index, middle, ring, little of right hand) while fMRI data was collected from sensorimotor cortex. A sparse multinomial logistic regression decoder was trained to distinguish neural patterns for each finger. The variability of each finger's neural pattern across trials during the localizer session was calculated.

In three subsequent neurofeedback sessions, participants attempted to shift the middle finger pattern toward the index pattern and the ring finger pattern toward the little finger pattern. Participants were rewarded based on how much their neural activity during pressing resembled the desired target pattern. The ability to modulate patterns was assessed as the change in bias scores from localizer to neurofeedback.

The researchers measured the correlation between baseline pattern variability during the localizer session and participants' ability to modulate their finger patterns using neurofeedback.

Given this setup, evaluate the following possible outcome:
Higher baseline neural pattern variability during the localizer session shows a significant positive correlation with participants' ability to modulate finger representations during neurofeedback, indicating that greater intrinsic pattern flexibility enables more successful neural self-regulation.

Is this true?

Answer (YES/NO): YES